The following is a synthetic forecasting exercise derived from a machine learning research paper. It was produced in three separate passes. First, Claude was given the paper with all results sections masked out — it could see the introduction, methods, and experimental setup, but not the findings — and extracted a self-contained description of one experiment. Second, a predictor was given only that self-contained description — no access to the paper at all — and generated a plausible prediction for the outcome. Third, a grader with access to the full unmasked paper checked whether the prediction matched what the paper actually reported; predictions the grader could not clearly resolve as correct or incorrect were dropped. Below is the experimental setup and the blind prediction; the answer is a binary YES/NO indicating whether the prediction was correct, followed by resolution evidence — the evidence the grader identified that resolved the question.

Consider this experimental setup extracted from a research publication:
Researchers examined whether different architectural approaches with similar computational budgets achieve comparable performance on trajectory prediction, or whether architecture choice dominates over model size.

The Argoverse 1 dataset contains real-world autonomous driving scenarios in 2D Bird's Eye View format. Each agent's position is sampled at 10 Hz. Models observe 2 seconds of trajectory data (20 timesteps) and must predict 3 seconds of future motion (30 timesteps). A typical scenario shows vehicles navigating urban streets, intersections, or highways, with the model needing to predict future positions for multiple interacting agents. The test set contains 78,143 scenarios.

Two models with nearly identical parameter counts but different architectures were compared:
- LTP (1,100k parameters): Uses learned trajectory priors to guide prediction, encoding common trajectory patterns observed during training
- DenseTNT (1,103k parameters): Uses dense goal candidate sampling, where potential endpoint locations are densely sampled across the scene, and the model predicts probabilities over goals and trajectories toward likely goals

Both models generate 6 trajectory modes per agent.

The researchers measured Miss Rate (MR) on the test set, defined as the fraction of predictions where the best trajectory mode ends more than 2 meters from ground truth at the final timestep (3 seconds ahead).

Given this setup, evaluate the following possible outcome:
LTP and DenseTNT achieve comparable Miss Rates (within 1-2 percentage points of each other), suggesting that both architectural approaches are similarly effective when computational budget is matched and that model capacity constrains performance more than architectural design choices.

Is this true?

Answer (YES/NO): NO